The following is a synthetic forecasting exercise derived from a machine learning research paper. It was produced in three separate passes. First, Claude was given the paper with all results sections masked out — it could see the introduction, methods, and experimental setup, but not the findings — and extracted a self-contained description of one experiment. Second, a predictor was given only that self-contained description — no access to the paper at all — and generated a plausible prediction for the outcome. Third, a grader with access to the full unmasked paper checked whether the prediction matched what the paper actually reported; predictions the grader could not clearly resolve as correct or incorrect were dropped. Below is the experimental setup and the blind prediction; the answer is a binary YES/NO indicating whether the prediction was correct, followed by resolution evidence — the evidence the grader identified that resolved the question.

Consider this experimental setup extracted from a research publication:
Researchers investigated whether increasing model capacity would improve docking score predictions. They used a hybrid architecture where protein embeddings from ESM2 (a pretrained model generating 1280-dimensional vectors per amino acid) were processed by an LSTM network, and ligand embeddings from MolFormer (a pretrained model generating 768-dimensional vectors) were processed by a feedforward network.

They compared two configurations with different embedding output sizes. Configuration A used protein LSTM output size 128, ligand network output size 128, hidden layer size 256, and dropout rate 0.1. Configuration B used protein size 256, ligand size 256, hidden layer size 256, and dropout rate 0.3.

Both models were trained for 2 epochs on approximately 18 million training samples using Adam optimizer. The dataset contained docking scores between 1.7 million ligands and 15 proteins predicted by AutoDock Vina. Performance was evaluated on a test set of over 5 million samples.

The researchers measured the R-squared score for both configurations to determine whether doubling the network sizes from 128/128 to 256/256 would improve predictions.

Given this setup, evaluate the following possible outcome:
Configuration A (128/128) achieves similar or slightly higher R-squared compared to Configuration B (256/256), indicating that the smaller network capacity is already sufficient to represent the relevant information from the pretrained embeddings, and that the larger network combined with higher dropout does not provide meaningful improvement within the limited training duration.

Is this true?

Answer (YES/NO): YES